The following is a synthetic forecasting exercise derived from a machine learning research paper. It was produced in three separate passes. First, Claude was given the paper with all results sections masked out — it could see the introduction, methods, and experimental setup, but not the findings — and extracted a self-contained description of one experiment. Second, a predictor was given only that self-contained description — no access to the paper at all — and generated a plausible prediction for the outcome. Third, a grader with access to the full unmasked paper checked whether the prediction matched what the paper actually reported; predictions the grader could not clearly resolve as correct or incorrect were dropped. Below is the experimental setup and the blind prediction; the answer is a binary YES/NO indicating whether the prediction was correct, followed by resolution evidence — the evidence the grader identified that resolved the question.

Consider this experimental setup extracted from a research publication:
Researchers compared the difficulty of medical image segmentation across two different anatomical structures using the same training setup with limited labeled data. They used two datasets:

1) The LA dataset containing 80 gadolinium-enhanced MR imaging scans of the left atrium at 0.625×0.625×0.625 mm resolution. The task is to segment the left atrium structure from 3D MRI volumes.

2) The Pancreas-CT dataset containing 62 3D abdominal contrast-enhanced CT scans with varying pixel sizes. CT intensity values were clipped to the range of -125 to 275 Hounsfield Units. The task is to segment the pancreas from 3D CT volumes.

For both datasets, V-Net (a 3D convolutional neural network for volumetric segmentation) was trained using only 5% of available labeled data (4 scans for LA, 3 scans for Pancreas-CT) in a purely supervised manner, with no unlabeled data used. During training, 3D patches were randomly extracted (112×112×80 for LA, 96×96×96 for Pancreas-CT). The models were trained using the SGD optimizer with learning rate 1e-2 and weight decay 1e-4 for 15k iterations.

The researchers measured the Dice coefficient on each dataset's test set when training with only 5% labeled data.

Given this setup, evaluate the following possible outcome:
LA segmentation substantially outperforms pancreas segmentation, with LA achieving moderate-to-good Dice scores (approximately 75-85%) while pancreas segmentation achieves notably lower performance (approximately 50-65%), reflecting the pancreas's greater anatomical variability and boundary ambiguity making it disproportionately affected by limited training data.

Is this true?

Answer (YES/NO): NO